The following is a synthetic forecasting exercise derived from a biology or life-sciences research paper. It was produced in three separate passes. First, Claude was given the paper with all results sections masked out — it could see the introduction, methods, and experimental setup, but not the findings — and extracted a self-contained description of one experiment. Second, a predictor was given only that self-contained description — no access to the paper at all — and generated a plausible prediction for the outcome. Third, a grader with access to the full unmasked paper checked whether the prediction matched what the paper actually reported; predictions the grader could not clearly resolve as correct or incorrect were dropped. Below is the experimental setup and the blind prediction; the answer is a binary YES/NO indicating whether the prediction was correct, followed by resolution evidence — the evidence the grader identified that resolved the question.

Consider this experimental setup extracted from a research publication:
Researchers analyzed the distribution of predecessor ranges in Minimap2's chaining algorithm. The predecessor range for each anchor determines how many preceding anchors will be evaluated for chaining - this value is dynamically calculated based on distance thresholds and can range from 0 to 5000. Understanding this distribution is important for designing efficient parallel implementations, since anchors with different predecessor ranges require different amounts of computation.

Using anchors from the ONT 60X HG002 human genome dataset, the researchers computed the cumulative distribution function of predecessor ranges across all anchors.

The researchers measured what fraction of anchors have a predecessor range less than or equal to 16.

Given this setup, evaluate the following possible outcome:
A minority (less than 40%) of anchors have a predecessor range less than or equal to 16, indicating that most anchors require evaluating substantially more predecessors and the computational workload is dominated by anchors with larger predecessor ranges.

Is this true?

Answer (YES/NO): NO